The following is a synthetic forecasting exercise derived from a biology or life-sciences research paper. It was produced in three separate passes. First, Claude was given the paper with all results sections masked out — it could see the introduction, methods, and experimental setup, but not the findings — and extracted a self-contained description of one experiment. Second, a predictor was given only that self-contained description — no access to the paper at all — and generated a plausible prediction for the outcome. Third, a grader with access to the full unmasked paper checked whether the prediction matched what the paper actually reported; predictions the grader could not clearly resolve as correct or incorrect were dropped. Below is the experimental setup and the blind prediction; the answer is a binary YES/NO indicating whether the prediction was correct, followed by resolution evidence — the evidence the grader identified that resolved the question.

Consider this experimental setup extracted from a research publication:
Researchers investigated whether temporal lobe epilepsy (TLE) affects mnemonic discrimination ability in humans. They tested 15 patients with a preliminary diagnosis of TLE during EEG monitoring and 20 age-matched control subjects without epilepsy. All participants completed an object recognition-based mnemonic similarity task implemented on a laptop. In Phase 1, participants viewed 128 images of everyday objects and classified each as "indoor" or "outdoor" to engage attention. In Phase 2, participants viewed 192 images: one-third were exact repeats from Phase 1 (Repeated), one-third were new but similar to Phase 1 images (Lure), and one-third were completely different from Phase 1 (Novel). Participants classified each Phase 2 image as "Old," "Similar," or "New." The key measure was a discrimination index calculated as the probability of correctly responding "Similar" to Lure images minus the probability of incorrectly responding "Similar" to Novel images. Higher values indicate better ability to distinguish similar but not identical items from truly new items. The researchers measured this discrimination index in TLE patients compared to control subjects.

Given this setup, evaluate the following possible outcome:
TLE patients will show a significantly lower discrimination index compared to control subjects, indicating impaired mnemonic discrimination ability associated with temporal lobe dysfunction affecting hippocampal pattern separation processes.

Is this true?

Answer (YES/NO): YES